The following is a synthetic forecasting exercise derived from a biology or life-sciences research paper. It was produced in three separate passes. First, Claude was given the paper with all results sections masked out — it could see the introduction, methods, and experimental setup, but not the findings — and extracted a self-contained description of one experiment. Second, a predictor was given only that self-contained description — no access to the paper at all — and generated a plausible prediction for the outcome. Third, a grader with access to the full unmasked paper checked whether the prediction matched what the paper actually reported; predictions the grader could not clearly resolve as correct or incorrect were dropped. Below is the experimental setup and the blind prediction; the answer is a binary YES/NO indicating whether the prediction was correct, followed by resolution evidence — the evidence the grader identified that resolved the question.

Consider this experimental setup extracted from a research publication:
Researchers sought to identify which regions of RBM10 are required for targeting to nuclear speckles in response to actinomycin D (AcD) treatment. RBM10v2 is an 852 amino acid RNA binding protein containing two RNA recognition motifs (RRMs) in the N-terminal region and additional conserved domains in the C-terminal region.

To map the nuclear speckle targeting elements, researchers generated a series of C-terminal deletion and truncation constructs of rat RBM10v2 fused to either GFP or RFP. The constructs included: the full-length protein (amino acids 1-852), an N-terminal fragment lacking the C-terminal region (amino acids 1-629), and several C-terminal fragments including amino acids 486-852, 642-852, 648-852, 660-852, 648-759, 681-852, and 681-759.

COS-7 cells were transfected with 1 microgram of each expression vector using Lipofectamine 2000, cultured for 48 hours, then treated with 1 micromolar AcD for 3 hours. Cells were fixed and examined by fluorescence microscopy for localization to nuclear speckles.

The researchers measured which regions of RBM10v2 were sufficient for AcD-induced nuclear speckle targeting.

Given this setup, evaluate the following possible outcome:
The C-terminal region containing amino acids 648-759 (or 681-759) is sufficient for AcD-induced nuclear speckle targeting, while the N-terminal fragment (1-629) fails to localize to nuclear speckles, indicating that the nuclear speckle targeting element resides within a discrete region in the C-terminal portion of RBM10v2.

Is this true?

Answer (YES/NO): NO